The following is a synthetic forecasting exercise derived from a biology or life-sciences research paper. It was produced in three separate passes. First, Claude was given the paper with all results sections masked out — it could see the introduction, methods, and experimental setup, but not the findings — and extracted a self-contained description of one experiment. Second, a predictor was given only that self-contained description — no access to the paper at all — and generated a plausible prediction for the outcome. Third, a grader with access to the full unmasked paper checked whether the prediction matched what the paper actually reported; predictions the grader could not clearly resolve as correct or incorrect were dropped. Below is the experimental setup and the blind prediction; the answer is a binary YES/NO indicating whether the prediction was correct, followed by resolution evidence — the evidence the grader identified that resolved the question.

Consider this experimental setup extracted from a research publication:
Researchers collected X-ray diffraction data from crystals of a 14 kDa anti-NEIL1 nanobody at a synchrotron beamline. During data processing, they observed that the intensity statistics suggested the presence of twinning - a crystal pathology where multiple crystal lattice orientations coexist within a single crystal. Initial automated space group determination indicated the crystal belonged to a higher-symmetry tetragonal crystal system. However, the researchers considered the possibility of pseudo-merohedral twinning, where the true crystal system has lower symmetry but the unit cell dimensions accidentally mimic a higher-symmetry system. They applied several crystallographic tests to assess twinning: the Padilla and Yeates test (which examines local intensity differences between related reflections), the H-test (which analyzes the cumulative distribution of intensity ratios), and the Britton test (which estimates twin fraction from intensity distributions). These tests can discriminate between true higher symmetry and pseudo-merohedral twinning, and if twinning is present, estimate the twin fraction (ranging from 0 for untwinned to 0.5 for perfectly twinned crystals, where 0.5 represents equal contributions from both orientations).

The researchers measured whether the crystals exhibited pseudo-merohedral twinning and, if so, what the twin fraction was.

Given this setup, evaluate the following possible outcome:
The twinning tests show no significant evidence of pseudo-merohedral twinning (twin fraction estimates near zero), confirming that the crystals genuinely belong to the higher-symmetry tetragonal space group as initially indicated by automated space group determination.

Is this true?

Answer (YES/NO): NO